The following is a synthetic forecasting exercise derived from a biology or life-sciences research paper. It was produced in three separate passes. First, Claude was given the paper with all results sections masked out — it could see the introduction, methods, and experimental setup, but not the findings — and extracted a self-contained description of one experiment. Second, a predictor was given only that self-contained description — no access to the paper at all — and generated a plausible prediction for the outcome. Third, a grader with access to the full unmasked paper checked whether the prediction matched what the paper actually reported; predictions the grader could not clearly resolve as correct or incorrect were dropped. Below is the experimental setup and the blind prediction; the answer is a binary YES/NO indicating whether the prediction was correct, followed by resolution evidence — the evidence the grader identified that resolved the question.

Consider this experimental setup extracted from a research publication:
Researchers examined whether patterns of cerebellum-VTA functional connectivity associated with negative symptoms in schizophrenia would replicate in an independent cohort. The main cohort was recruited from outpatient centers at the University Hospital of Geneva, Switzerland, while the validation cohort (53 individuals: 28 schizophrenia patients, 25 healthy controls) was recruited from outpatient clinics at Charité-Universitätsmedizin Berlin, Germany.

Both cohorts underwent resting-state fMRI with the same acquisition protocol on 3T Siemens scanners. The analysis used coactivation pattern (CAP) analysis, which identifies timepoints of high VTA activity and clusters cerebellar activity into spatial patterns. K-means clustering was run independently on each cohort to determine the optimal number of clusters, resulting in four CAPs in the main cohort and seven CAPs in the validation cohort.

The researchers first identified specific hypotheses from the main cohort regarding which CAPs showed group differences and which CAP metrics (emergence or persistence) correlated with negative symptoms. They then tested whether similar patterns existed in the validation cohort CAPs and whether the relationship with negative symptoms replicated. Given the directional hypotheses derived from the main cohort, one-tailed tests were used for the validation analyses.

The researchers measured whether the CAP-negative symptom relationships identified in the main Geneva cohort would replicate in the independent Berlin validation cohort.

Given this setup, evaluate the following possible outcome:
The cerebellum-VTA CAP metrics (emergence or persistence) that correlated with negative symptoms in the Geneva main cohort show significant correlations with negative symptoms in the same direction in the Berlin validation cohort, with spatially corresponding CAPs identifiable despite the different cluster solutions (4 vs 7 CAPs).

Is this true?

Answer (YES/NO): YES